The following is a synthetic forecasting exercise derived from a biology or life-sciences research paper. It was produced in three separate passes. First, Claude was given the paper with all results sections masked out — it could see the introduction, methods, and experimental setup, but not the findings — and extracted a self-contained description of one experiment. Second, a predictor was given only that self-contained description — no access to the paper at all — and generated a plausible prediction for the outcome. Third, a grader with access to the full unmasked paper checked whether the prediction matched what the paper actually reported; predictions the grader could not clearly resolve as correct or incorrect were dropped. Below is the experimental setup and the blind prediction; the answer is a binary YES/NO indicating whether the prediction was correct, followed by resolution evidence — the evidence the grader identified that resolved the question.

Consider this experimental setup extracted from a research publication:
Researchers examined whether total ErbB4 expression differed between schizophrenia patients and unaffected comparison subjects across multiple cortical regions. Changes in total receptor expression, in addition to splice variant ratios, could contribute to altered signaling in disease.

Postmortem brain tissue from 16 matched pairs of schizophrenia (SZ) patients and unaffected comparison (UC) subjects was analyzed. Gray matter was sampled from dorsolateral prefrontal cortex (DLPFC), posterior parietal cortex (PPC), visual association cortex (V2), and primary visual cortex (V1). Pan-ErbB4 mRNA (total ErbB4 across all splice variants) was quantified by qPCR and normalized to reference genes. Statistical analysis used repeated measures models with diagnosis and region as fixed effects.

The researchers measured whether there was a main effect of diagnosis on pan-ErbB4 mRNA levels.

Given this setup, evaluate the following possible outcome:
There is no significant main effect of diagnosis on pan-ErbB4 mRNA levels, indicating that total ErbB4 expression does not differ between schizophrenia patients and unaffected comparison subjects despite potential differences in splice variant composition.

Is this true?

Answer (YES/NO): YES